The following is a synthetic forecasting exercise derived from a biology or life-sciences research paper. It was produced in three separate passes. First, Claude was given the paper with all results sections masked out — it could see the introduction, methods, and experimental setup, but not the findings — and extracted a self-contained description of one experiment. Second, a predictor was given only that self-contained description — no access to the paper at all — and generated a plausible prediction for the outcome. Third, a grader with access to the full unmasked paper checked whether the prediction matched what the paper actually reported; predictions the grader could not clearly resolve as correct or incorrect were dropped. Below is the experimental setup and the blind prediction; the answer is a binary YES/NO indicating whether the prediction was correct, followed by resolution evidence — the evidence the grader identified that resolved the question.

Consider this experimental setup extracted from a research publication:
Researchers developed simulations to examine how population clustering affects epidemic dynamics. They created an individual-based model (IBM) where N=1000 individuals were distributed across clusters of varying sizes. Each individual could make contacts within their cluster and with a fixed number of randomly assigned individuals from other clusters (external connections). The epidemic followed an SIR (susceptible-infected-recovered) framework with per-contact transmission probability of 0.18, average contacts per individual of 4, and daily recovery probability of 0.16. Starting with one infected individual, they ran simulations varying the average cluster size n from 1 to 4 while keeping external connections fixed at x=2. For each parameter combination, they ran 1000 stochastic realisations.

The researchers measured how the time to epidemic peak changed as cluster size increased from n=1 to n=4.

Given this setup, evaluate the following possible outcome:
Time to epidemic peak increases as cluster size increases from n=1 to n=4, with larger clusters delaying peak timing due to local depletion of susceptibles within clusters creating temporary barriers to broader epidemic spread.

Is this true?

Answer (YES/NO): NO